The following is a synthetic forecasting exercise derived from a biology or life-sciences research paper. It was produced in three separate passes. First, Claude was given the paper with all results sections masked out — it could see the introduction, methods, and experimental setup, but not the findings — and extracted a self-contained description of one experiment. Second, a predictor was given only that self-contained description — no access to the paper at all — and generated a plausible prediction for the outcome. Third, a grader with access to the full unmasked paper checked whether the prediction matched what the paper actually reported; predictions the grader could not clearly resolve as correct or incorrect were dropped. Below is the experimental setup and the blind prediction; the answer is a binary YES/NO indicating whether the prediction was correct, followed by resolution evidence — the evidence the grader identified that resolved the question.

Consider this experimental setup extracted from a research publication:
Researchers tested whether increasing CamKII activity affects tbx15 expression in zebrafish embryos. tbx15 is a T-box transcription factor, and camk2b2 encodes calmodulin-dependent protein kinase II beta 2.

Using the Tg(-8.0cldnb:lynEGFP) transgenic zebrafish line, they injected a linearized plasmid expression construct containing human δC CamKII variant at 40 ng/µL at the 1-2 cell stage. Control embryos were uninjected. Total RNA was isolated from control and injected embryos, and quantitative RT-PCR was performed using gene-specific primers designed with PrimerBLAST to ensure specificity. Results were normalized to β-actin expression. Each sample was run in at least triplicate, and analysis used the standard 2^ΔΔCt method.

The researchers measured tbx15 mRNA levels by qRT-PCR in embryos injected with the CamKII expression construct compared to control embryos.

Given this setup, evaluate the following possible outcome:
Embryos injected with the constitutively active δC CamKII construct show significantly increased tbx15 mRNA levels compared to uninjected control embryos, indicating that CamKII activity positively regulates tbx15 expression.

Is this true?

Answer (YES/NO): YES